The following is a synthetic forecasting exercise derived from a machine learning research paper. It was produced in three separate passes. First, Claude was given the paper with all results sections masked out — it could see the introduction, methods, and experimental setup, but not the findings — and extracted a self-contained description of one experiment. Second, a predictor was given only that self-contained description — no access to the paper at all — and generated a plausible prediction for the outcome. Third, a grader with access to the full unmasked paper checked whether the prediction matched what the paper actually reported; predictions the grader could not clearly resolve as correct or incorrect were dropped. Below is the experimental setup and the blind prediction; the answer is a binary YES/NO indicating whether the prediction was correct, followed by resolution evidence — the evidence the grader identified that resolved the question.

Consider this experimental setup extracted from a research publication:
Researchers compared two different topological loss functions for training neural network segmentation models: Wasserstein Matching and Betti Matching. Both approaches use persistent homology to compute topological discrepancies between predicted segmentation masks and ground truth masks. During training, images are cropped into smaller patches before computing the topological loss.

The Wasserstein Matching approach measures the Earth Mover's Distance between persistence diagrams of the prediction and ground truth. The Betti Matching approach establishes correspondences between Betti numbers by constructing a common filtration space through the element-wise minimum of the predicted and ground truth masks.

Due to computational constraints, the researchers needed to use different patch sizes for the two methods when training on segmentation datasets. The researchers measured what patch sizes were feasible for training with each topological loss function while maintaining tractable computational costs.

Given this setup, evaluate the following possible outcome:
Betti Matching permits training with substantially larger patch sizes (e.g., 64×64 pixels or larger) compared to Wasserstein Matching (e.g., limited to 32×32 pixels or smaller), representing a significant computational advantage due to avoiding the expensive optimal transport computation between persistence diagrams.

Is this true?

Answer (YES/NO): NO